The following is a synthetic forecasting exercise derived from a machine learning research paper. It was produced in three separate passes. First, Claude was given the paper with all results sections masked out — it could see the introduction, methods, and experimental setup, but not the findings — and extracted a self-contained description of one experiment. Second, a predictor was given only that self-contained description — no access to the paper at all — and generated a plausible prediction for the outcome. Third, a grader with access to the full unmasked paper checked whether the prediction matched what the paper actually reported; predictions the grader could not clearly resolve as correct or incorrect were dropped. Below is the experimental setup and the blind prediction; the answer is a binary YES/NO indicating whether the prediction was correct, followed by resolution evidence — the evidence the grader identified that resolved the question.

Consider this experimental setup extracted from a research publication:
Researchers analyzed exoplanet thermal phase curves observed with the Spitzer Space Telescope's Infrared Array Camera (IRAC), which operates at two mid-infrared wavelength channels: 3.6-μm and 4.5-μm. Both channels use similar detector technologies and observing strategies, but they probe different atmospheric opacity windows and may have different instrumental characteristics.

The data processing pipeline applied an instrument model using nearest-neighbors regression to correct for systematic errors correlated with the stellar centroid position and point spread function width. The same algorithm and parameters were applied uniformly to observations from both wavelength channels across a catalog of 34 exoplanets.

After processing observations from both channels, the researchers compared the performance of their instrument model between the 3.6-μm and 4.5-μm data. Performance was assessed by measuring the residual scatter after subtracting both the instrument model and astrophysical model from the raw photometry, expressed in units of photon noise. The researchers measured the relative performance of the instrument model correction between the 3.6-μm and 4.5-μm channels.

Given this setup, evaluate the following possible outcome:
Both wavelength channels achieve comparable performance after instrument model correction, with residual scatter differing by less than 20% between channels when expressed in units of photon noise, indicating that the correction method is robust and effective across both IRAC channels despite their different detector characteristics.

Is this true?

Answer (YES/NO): YES